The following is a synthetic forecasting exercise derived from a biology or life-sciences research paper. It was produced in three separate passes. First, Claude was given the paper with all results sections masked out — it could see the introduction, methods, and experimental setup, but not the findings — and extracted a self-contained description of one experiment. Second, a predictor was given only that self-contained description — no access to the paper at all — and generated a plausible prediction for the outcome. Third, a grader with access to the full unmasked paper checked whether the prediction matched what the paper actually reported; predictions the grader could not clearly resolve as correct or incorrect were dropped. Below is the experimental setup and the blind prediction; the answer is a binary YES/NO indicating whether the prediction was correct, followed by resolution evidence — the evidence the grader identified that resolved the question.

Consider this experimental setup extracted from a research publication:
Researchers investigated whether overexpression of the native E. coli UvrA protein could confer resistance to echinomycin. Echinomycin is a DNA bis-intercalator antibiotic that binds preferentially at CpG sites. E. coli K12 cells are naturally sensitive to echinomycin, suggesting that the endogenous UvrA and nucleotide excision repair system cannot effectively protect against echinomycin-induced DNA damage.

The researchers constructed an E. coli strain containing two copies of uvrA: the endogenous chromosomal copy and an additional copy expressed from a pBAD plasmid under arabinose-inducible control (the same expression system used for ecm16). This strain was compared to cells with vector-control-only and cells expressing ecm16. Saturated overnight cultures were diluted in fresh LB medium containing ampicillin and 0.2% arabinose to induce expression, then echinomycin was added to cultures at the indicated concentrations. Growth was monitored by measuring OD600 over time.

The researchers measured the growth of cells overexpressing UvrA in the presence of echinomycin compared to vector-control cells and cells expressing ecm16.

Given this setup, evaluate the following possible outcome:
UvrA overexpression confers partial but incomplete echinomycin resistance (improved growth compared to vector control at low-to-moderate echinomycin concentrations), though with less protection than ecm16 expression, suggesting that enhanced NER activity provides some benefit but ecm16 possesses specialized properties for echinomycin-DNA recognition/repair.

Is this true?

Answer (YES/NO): NO